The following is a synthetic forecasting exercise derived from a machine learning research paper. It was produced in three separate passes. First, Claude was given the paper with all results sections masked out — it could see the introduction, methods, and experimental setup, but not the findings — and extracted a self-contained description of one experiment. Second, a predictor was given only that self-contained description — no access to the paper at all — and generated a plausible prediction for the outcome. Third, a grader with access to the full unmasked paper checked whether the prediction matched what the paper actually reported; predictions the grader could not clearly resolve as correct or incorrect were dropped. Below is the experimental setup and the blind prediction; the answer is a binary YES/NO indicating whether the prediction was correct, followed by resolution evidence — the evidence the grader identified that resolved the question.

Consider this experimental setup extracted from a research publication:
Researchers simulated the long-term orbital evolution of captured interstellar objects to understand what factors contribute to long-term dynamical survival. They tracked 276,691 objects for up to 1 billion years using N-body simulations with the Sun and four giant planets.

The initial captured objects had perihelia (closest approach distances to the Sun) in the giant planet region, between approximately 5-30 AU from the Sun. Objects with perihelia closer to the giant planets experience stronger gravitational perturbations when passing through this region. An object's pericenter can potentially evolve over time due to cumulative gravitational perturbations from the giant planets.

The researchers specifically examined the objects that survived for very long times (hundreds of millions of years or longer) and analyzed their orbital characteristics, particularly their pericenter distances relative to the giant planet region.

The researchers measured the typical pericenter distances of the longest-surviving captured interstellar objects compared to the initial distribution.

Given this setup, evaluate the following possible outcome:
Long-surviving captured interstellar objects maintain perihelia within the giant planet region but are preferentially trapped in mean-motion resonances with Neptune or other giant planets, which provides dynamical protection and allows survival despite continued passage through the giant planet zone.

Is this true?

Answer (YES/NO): NO